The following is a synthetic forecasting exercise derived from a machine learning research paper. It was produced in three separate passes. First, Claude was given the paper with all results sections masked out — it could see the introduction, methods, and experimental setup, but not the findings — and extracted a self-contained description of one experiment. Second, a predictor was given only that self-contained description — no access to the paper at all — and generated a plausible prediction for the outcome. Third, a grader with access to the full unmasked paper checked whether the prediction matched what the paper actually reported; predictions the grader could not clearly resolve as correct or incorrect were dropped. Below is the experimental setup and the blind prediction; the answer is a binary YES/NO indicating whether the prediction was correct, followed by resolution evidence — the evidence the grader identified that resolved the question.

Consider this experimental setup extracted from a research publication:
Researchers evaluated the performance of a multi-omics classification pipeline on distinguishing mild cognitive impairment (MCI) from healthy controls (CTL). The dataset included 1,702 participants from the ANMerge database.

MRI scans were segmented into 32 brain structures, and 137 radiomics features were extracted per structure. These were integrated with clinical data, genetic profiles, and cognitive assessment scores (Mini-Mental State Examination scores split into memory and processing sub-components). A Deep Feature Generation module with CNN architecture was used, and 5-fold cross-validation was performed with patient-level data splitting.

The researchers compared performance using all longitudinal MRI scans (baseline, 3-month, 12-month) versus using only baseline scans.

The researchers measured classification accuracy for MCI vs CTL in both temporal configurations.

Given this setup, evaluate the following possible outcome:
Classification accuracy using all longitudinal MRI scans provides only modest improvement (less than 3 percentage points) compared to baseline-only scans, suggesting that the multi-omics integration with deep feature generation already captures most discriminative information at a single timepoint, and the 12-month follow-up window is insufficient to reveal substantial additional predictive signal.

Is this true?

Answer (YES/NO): NO